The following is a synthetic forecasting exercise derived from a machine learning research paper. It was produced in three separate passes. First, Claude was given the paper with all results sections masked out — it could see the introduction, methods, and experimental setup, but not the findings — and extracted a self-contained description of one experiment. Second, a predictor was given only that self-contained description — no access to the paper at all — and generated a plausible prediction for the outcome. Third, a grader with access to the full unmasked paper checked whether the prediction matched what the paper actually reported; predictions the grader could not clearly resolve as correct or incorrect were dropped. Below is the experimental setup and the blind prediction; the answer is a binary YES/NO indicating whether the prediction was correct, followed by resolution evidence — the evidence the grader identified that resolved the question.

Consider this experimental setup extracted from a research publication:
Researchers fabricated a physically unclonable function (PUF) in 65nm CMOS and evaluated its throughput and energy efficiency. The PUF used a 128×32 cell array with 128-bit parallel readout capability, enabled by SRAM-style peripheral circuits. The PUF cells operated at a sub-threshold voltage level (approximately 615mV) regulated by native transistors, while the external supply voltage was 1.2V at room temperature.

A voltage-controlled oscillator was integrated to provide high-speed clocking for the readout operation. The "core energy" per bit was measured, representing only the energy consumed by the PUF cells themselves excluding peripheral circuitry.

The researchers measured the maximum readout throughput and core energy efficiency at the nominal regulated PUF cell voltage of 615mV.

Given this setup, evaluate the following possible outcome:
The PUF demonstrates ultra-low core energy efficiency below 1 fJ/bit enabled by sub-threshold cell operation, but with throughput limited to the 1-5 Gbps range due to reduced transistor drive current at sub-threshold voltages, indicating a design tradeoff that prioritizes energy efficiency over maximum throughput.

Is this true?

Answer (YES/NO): NO